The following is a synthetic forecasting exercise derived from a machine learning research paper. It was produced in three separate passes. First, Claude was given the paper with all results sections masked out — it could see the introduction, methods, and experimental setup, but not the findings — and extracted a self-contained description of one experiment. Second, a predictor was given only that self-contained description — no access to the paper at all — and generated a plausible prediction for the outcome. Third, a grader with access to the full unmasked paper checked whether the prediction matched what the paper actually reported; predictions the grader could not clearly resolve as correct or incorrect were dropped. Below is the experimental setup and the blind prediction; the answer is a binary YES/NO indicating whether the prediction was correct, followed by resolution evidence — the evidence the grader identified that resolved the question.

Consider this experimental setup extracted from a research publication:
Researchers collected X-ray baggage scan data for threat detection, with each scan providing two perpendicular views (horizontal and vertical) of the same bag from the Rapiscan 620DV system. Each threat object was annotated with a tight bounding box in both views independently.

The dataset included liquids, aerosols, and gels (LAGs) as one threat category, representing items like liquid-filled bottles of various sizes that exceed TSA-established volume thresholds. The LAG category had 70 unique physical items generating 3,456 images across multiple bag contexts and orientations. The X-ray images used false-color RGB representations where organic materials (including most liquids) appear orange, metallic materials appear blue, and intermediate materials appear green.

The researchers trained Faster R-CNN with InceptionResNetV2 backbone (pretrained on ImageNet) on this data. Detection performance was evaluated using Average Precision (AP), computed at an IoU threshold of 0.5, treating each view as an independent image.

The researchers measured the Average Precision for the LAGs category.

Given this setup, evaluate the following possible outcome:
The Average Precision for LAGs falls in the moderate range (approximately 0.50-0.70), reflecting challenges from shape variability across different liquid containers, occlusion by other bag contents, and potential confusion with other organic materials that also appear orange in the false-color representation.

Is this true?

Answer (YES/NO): NO